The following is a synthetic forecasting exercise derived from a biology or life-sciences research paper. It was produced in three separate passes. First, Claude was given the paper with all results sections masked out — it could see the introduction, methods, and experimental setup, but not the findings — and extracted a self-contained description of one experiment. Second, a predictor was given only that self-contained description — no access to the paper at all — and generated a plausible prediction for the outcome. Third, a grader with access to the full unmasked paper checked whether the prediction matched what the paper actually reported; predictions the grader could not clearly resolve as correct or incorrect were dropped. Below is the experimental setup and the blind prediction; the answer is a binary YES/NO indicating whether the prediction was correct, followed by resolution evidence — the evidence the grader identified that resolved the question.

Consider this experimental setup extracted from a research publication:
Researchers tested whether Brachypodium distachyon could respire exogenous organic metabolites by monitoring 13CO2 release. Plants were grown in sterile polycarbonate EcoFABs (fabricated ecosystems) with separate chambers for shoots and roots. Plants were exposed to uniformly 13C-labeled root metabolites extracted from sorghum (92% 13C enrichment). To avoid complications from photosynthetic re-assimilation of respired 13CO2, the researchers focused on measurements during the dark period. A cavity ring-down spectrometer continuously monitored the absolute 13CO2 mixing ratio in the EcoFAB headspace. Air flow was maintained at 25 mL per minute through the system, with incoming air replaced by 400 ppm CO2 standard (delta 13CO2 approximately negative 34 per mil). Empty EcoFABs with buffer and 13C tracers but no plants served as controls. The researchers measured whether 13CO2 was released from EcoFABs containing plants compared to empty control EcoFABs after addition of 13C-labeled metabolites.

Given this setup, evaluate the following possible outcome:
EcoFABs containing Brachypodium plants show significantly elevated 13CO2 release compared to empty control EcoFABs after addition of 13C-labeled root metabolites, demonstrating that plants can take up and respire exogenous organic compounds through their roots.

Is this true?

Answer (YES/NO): YES